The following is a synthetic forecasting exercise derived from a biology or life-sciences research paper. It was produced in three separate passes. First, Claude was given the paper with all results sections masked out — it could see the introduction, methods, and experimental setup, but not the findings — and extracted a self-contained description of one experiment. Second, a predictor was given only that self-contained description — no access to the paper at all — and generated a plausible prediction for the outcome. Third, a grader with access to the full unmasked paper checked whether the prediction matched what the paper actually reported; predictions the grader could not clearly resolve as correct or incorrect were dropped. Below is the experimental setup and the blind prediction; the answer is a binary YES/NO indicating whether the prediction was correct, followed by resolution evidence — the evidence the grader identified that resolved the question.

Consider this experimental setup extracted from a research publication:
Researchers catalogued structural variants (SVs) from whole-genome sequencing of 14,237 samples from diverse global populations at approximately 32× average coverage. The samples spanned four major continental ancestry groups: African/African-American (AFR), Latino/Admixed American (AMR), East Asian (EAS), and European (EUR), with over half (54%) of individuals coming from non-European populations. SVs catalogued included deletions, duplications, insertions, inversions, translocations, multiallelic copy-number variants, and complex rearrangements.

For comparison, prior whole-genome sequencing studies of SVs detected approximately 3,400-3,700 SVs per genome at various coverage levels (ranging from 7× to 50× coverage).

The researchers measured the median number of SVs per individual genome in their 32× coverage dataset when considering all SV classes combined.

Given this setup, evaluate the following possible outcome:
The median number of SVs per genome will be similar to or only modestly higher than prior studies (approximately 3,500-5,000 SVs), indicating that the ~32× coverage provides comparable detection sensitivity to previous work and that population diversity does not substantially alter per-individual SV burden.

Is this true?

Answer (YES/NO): NO